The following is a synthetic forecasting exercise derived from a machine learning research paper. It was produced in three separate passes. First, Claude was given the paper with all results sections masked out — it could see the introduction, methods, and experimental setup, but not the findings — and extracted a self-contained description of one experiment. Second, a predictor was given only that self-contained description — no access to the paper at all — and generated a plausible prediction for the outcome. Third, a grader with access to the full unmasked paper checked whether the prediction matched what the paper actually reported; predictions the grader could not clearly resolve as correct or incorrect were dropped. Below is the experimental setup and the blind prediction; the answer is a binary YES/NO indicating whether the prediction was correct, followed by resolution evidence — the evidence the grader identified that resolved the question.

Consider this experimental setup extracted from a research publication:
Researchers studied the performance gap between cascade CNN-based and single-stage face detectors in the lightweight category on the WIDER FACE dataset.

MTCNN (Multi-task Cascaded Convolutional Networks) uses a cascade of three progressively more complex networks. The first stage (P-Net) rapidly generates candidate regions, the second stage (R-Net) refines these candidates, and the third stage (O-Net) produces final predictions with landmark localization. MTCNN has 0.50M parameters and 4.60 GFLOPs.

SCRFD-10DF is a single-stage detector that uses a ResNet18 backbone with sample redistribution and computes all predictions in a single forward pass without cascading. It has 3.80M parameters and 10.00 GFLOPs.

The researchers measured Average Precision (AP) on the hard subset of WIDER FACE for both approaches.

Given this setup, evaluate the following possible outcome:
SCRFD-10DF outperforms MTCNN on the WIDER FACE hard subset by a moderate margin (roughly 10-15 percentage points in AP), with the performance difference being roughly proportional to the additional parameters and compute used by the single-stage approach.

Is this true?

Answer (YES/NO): NO